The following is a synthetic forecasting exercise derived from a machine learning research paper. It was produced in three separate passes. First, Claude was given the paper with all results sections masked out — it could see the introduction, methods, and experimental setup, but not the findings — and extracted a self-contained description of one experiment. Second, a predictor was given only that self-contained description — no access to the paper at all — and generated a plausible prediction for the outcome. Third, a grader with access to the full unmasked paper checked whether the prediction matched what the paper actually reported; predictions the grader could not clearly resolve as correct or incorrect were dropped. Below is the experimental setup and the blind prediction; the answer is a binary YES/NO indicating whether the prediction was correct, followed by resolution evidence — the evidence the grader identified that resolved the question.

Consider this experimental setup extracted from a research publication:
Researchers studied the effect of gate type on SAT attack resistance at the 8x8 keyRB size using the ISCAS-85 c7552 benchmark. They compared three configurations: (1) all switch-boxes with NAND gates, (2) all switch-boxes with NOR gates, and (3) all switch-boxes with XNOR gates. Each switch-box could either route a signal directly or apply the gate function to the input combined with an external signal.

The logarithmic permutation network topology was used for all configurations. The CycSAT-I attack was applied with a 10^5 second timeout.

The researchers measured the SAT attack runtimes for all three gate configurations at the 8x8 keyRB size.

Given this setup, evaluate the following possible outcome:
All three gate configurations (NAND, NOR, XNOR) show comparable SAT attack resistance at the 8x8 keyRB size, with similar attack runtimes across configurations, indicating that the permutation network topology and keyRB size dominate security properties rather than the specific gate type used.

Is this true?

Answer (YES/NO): NO